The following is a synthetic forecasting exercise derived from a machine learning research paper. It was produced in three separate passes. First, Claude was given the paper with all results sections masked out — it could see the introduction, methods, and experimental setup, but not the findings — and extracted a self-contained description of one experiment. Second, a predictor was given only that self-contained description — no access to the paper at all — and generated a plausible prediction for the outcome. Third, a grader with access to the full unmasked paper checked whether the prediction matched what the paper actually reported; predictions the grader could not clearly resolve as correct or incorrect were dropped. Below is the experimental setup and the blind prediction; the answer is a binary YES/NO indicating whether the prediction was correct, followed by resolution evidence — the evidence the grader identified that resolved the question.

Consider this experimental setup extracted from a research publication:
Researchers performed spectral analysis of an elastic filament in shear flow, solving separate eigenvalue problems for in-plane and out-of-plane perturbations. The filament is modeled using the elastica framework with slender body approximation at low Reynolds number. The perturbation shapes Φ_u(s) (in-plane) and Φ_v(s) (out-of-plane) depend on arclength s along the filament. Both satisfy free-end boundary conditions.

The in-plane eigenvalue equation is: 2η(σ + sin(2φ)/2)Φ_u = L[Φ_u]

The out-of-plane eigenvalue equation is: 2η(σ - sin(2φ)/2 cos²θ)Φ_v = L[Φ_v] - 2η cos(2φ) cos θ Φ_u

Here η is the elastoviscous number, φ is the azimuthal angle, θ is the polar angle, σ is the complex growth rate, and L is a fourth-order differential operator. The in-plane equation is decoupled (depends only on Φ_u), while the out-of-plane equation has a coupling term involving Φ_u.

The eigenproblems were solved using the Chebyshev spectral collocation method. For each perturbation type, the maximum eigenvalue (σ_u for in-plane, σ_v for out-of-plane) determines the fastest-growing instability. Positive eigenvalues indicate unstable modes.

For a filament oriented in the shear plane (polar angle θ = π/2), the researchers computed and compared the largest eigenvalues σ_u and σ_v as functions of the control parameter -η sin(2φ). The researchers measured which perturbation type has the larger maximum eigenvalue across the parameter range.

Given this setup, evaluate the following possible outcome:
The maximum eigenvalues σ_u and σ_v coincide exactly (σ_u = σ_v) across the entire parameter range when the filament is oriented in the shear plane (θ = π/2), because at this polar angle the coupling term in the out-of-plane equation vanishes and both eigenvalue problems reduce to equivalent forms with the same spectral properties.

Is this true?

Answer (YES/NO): NO